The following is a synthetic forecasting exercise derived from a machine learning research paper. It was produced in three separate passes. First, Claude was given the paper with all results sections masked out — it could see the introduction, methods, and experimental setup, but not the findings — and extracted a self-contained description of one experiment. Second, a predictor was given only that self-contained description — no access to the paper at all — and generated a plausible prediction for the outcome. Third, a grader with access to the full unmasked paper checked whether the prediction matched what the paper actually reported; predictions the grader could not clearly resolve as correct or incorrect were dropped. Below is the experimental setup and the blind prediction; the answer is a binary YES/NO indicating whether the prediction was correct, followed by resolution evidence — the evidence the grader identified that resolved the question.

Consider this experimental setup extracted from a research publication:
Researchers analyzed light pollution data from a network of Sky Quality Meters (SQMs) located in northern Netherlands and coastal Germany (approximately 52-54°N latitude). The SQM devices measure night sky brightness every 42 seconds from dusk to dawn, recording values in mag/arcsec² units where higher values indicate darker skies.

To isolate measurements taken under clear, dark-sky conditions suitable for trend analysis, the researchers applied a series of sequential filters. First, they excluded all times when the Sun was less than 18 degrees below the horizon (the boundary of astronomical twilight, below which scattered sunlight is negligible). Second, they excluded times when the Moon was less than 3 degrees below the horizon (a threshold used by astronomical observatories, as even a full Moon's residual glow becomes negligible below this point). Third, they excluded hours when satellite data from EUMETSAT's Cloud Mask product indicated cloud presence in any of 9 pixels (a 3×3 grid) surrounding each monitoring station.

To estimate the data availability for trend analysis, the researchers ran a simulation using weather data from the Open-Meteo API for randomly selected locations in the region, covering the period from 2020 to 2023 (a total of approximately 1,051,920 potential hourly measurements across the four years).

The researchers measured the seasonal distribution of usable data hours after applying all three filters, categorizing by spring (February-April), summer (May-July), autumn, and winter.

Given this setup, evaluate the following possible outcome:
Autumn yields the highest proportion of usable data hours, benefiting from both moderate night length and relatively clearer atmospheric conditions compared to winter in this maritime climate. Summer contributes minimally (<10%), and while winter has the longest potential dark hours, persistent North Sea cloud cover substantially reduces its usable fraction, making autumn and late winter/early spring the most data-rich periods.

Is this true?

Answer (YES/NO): NO